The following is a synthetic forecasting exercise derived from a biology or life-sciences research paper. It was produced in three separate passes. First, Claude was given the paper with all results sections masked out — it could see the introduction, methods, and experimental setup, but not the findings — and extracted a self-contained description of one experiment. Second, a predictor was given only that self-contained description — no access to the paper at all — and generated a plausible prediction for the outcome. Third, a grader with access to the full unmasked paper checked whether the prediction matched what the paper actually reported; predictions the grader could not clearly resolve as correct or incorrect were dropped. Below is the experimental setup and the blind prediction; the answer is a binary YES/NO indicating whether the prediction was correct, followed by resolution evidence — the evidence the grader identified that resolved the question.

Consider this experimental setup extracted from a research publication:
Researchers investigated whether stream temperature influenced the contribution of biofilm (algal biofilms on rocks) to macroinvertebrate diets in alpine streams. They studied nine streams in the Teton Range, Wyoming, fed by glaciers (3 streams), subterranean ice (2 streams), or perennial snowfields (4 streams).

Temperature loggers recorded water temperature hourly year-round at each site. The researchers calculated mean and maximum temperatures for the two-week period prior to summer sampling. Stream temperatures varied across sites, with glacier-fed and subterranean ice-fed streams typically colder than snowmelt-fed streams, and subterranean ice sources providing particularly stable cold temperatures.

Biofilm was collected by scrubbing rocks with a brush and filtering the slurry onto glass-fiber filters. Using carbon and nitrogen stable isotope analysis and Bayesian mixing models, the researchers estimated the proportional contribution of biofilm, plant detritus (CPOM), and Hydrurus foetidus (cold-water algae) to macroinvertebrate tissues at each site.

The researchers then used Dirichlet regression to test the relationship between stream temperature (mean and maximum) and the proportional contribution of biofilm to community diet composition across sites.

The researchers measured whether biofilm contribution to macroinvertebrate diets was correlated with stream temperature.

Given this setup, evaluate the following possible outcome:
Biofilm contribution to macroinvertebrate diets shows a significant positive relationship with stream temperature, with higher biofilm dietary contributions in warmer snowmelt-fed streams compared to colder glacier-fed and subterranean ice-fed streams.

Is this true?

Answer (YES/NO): NO